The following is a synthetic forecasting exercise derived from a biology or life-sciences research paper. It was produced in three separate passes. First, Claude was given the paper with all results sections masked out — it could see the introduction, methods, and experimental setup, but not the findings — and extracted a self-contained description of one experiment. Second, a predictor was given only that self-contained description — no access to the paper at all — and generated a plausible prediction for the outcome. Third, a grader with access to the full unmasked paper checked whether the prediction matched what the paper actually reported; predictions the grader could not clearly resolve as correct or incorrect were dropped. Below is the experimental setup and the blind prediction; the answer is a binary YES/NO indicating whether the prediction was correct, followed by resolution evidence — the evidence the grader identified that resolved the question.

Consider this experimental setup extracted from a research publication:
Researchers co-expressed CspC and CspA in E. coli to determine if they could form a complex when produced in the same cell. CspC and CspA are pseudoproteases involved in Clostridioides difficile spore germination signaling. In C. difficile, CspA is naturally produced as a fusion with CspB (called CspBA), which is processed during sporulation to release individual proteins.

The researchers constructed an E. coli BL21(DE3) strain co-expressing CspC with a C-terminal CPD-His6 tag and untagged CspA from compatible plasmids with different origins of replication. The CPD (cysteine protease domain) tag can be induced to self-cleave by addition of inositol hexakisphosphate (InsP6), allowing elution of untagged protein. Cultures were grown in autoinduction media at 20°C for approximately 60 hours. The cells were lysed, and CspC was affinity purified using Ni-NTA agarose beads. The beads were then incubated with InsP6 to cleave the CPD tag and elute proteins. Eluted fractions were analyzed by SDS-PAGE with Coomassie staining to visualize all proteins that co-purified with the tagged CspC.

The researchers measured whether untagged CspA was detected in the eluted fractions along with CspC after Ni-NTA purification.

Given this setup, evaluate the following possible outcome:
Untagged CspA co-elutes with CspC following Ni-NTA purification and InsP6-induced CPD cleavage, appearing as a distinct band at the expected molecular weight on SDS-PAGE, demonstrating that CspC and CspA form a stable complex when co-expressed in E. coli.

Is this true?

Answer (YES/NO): YES